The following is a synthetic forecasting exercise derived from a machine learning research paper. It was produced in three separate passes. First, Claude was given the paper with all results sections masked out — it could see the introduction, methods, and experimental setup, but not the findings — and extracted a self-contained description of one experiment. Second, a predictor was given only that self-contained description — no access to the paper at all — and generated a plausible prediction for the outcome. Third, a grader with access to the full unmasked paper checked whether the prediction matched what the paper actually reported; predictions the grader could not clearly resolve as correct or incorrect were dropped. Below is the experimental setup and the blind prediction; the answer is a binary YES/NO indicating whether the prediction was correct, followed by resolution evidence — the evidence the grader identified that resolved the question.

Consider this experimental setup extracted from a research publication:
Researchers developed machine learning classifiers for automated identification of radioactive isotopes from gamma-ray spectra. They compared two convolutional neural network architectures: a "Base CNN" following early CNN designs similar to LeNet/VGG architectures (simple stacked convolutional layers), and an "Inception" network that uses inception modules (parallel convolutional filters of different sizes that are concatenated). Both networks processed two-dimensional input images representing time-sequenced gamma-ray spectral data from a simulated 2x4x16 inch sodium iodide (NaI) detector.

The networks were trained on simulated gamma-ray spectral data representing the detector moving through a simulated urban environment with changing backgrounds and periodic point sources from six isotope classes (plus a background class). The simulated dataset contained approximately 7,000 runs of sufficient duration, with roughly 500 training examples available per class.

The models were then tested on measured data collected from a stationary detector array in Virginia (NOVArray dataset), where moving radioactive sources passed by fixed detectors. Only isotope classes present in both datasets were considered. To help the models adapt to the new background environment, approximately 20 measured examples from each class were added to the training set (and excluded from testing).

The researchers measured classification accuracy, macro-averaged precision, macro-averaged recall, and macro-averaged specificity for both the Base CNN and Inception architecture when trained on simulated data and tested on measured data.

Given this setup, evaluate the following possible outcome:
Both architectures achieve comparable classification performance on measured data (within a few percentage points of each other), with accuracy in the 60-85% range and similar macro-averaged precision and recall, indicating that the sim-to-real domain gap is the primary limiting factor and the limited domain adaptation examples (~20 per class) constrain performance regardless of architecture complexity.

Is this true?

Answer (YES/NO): NO